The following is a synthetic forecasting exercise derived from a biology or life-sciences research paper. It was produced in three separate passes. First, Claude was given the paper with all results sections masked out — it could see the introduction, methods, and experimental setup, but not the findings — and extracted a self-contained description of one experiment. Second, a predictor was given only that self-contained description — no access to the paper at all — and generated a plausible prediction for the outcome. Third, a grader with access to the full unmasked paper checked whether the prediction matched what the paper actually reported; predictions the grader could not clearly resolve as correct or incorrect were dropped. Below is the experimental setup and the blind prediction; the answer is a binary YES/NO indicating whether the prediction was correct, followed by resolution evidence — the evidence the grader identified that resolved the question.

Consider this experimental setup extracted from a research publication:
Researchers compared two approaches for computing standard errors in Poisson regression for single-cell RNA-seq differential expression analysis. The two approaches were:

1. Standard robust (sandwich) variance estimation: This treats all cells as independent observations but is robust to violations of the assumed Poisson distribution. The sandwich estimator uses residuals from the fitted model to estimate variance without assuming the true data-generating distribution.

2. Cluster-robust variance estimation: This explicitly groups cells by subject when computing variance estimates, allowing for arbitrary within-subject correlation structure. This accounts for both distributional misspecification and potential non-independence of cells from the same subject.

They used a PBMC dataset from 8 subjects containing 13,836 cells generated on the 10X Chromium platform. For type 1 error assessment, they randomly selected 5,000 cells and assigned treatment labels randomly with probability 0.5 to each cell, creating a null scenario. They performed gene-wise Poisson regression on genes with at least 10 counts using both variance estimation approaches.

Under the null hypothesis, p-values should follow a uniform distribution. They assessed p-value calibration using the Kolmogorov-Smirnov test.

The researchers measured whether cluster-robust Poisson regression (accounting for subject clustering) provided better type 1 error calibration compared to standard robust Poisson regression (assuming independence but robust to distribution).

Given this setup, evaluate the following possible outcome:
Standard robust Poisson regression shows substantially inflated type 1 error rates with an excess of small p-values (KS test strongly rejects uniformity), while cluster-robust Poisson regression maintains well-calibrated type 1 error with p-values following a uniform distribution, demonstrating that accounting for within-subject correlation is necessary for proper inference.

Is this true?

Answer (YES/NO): NO